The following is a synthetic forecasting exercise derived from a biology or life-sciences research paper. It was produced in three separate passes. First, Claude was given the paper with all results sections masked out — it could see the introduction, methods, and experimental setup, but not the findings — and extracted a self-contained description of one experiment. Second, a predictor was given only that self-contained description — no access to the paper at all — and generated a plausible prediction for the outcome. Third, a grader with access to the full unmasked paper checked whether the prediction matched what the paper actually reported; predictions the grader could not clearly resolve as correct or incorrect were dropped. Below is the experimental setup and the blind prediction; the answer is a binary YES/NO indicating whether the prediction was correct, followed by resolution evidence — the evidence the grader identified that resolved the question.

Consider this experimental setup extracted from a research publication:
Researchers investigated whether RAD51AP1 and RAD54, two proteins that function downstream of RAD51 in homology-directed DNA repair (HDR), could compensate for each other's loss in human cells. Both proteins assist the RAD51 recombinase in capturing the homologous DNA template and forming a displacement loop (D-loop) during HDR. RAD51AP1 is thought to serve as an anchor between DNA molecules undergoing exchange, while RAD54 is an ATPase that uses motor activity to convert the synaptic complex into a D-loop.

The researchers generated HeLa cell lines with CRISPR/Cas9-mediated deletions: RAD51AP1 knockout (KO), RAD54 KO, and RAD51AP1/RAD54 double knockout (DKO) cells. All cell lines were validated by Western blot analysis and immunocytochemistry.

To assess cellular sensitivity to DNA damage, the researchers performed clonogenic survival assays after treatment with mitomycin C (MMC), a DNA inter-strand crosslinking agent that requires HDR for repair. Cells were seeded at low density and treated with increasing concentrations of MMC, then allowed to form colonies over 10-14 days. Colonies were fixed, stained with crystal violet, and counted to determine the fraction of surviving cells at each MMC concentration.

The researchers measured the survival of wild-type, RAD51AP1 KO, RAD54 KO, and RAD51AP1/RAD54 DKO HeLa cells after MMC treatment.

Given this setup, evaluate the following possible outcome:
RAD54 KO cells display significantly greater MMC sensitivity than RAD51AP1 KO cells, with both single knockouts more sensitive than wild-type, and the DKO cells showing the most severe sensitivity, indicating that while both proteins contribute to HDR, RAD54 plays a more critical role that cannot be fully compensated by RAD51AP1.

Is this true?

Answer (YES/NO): NO